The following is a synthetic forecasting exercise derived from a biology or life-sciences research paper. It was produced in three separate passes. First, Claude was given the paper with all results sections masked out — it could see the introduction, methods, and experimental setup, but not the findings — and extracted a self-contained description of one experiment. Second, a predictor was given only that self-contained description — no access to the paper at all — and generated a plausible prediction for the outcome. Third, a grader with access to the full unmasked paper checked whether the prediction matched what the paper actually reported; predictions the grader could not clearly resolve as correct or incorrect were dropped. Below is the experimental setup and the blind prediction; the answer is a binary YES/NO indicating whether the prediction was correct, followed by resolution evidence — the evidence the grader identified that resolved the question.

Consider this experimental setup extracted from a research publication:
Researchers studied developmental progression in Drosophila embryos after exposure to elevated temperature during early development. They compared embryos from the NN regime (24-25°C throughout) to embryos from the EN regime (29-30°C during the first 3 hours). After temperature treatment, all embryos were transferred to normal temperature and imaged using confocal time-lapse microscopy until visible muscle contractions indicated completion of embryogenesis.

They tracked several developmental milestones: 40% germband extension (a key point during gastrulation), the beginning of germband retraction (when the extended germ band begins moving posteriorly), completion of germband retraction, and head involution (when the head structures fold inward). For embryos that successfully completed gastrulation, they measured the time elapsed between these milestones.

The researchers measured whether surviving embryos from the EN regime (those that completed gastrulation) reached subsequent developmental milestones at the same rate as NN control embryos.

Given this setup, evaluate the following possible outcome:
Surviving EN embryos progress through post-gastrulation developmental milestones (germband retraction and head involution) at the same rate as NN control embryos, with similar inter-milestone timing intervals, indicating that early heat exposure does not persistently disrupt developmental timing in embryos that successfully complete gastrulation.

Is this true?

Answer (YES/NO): YES